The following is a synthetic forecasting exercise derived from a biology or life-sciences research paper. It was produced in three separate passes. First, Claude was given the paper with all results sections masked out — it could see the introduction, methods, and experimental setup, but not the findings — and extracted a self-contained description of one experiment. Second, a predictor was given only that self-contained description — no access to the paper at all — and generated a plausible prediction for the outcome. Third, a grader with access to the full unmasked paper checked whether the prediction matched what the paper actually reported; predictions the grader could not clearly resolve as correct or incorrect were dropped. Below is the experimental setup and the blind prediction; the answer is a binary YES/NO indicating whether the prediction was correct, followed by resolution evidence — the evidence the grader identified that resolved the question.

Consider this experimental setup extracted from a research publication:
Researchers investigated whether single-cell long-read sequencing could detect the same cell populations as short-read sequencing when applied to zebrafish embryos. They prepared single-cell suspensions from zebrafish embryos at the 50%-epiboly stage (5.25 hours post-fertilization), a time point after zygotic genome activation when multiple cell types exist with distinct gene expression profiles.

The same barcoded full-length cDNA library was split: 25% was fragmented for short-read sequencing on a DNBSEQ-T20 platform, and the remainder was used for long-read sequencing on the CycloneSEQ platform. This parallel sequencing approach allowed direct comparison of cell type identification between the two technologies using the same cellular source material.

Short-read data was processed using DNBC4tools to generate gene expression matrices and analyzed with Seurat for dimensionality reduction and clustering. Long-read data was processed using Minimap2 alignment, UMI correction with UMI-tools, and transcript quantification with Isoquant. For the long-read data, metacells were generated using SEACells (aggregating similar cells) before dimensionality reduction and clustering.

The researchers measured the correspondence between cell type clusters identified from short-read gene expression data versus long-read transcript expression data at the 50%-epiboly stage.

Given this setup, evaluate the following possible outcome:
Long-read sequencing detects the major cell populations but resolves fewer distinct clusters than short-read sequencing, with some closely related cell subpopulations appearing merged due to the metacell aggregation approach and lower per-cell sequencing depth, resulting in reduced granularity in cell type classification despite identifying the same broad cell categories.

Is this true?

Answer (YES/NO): NO